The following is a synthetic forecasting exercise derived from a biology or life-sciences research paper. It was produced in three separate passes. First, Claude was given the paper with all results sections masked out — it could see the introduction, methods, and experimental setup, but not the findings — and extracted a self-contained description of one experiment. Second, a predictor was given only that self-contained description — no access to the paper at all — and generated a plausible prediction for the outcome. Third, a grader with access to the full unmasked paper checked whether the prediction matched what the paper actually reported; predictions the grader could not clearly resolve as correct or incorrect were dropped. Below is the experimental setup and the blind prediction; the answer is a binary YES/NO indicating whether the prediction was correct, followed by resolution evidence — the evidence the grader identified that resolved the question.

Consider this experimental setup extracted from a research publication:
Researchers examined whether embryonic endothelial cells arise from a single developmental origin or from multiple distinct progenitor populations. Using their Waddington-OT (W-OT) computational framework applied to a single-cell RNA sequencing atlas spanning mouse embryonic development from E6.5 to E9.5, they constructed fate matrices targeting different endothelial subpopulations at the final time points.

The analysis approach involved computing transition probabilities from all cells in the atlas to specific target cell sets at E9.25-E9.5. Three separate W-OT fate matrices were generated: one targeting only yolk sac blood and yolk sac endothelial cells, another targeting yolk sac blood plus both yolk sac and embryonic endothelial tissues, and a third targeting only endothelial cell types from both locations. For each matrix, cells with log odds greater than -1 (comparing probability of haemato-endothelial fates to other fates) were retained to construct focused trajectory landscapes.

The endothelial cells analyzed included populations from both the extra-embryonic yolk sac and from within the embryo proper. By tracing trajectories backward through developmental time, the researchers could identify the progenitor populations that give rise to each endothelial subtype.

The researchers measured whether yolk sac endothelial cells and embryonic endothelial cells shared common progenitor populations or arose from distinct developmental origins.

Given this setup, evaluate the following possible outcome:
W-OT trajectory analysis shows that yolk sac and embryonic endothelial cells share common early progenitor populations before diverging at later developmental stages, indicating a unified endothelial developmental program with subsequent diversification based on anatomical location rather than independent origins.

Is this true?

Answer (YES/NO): NO